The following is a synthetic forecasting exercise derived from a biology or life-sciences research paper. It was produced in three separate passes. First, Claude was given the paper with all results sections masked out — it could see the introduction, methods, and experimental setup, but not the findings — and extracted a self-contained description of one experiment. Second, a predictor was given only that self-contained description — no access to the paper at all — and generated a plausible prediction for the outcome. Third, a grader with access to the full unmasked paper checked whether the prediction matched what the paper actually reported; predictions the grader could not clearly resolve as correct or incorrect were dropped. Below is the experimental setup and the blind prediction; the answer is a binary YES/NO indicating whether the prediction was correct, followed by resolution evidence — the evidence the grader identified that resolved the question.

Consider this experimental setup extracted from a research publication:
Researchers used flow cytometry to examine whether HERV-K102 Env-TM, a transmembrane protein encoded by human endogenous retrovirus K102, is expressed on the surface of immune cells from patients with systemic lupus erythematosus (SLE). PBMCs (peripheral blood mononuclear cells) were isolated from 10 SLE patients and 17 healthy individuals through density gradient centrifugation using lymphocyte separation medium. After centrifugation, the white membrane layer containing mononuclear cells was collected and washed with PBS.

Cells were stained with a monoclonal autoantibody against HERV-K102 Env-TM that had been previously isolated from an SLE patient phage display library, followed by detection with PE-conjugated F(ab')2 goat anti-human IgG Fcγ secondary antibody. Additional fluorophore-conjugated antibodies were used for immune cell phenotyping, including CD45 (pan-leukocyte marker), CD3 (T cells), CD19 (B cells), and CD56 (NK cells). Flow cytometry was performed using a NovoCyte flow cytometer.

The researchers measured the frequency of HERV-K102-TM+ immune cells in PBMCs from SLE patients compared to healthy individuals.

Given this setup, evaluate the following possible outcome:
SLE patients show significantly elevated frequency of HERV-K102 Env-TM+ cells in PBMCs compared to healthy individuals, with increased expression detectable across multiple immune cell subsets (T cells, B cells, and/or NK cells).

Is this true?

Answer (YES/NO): YES